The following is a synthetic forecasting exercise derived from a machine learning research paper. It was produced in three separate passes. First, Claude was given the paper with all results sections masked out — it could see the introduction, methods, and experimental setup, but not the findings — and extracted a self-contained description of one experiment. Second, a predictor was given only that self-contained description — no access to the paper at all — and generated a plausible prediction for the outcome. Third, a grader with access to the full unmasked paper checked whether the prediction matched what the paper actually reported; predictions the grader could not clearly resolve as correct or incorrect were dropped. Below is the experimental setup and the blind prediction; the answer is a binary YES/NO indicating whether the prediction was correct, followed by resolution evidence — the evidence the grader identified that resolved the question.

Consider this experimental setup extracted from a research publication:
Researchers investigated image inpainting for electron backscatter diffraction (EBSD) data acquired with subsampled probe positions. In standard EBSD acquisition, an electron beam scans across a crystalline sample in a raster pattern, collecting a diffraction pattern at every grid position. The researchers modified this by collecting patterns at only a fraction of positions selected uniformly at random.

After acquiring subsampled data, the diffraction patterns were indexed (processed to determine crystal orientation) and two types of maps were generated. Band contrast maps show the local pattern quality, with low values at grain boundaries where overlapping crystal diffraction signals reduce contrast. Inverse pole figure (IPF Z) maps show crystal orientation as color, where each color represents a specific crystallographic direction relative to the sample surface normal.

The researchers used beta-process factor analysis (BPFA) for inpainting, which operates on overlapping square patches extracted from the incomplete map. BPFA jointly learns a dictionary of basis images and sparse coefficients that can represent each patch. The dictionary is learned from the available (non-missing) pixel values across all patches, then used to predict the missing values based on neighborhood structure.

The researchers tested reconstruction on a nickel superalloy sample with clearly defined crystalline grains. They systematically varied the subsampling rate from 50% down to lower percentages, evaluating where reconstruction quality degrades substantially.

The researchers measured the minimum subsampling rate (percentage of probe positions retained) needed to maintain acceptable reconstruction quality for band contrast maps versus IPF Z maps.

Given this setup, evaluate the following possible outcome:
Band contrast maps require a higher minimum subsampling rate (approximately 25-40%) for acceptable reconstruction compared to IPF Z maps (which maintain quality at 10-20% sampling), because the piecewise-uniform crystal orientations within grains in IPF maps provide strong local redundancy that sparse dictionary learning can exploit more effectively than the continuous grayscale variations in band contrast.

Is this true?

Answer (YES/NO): NO